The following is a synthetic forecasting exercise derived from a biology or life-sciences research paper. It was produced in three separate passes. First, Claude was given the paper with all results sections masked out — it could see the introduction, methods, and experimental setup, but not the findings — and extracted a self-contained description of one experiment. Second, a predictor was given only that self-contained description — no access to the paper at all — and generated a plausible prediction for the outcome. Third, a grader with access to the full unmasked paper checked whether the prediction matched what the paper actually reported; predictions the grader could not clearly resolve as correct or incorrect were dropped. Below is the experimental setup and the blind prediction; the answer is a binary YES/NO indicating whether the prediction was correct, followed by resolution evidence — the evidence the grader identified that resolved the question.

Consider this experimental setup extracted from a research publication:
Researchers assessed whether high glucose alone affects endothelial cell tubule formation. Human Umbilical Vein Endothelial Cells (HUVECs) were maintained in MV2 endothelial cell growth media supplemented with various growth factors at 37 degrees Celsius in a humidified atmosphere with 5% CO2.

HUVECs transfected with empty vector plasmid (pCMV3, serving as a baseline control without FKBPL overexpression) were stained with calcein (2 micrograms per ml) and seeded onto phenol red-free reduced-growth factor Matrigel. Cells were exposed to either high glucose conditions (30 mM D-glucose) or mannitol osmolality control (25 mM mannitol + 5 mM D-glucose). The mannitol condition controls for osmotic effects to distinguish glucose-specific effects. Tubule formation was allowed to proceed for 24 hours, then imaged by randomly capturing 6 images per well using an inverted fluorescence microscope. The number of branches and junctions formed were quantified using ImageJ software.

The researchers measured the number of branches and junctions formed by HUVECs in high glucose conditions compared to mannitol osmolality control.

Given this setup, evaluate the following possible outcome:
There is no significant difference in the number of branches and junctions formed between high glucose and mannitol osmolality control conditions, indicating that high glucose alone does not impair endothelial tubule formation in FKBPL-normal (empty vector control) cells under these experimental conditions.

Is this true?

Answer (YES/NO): NO